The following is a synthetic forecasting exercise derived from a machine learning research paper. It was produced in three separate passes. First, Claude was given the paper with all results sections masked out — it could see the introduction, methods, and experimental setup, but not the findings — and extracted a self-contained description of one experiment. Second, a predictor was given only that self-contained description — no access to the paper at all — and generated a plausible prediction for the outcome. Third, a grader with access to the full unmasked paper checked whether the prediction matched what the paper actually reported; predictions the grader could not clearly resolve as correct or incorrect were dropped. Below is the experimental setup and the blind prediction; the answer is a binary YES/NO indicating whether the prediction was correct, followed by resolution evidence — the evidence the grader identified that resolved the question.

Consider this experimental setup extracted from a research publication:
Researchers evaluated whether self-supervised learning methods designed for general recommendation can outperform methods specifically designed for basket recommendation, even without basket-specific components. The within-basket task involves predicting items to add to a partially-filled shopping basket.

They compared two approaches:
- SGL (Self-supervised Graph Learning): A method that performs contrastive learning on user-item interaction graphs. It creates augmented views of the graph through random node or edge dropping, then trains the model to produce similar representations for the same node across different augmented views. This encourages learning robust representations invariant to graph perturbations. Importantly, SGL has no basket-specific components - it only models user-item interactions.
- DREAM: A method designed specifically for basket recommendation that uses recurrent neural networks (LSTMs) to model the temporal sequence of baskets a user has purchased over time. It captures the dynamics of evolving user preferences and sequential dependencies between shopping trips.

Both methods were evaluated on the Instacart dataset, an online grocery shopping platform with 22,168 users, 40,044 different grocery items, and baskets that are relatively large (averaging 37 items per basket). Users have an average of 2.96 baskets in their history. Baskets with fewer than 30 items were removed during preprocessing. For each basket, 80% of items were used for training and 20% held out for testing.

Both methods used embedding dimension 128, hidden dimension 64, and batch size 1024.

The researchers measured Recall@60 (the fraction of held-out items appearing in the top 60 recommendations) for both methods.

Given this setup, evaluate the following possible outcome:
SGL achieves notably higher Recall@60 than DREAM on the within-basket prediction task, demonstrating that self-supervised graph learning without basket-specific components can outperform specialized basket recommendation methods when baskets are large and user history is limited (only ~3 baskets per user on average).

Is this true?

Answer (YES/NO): YES